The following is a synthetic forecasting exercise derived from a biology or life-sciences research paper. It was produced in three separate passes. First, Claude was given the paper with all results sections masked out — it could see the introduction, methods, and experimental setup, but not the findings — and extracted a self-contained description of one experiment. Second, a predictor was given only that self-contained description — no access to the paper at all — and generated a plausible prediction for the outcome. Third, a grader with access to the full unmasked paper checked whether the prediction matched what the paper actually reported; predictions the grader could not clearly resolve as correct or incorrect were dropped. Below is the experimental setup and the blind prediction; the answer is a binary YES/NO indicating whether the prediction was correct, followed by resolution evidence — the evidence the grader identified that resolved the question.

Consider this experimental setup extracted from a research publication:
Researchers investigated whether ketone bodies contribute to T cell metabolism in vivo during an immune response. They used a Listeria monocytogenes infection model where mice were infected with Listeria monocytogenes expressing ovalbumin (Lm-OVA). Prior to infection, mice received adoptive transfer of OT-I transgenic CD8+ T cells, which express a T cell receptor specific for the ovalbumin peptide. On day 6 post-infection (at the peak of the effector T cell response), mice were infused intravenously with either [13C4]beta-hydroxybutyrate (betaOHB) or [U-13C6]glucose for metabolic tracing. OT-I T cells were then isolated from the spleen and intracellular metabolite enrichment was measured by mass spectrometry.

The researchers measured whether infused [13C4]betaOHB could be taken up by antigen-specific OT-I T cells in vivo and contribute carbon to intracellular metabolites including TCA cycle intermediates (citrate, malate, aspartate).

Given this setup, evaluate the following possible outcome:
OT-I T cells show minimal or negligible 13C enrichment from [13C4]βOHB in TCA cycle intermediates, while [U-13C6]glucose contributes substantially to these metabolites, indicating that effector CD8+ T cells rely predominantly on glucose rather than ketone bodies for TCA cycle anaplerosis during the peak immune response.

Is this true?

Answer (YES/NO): NO